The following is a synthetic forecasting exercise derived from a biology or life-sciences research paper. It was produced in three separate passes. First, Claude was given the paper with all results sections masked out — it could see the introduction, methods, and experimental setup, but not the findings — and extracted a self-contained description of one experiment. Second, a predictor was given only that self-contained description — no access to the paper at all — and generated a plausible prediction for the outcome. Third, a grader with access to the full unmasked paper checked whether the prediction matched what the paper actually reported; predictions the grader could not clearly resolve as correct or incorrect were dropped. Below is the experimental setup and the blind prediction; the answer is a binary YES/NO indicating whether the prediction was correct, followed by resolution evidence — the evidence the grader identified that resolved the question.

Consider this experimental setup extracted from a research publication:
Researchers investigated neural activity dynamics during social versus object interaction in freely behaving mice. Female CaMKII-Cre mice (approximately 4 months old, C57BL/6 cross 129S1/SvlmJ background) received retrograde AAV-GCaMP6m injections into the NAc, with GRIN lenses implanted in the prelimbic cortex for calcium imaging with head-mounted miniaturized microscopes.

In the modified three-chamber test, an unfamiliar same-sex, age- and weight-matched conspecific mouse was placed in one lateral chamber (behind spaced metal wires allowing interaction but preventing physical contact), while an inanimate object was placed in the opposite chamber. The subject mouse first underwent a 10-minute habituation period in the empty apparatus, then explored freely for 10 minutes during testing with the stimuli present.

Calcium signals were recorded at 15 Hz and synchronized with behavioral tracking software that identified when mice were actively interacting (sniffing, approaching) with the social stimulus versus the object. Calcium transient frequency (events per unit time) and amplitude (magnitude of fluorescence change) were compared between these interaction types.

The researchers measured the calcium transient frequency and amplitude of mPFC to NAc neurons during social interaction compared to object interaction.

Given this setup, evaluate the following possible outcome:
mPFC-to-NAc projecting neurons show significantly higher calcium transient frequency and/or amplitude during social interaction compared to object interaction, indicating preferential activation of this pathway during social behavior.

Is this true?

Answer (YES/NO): NO